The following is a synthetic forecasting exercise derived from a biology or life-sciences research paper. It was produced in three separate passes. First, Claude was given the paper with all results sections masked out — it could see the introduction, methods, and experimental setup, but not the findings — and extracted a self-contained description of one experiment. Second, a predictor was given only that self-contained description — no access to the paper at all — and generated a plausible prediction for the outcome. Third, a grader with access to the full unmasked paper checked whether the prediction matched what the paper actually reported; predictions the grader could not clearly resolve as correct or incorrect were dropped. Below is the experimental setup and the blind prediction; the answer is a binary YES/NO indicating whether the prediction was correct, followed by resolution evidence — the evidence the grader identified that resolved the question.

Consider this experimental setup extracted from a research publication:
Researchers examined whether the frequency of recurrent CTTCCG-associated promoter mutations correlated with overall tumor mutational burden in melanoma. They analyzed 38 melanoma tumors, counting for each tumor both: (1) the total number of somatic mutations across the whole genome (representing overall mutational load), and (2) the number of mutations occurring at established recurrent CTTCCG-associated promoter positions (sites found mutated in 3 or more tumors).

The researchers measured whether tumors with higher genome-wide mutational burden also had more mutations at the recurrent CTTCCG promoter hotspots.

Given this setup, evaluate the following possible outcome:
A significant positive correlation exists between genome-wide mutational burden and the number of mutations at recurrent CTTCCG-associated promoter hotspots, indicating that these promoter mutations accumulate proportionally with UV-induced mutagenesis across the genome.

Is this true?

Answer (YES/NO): YES